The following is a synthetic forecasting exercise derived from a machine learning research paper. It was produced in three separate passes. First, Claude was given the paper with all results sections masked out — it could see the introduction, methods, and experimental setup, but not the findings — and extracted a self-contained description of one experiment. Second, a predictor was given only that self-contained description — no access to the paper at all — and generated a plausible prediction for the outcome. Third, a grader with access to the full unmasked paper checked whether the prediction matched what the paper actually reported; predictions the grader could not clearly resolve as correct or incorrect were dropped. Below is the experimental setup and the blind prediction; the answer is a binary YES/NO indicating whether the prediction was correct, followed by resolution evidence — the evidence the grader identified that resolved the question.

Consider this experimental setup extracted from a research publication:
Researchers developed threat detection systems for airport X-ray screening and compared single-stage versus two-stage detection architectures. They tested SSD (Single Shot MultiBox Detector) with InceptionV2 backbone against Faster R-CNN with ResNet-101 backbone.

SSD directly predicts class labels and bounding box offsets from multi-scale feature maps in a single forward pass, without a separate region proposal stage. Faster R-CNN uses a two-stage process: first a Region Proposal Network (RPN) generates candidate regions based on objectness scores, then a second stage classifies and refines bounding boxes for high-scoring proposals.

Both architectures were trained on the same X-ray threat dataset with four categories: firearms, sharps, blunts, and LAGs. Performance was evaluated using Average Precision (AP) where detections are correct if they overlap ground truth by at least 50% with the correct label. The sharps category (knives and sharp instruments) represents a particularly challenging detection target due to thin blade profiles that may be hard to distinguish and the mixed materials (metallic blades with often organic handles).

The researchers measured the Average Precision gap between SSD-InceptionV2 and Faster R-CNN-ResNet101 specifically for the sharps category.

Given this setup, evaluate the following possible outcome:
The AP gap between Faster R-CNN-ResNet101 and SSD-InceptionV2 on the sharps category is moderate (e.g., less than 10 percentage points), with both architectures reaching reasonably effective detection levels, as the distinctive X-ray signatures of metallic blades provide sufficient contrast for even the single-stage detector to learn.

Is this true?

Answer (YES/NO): NO